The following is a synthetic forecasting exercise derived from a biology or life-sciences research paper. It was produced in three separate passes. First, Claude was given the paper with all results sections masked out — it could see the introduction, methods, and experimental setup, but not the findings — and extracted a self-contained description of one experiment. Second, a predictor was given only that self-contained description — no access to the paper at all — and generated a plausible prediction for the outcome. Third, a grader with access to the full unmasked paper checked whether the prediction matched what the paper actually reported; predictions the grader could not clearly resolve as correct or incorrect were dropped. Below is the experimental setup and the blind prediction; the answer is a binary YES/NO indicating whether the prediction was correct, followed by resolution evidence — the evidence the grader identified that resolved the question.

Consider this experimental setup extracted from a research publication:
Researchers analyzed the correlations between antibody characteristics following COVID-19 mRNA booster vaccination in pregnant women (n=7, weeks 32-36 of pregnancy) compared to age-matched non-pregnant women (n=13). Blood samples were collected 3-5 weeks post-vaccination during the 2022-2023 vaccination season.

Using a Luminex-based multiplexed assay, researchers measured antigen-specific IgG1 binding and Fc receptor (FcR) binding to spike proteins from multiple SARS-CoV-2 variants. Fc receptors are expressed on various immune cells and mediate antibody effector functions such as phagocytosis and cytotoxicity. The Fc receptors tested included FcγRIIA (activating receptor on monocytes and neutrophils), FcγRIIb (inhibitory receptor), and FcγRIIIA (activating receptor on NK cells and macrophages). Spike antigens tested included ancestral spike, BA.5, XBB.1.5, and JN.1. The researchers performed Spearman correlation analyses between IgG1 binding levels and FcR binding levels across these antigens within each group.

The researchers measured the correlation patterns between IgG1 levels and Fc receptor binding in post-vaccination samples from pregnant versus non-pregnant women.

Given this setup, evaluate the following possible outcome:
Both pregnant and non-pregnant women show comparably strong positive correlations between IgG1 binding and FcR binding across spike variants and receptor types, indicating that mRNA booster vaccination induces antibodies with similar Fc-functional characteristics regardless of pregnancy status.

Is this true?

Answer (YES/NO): NO